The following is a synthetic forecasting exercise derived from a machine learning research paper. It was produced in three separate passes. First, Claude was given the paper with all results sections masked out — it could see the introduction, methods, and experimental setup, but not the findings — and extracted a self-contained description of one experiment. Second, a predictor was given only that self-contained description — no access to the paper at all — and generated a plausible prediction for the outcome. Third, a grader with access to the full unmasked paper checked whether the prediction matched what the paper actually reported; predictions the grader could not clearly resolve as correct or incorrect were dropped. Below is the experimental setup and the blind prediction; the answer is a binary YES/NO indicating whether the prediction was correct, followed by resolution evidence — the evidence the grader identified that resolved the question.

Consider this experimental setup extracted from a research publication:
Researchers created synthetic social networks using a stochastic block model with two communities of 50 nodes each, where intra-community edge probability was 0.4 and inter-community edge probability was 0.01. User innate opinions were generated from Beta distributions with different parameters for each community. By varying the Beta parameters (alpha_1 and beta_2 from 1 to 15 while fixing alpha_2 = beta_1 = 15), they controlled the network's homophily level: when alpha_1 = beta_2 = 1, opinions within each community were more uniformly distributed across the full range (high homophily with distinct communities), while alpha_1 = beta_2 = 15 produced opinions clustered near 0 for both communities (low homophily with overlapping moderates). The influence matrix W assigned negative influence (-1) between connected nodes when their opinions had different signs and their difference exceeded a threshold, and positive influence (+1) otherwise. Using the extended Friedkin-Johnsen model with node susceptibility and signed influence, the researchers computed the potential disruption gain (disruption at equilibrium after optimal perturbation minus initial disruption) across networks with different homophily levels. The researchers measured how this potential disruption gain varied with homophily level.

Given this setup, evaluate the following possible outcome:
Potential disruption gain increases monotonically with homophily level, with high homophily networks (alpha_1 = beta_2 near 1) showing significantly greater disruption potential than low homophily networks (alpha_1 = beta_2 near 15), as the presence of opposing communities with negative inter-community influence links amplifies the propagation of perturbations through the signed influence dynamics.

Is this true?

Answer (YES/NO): YES